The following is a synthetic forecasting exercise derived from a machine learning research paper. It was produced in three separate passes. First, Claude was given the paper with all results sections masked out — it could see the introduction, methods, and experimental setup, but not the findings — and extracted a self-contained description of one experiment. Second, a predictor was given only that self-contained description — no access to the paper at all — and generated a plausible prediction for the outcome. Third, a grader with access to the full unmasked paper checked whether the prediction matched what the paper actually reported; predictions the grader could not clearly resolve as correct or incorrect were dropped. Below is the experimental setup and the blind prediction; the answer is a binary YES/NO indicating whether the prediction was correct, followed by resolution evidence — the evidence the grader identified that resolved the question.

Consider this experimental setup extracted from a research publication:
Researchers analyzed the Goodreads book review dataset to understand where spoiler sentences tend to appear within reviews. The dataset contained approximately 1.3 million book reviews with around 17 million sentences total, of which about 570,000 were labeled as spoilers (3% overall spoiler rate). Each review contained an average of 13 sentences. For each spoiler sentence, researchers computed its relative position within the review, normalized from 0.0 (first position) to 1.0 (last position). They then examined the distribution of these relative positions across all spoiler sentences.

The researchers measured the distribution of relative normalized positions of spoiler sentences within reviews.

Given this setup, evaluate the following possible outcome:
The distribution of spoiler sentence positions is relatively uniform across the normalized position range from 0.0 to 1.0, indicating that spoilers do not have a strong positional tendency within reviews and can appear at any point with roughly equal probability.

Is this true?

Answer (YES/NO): NO